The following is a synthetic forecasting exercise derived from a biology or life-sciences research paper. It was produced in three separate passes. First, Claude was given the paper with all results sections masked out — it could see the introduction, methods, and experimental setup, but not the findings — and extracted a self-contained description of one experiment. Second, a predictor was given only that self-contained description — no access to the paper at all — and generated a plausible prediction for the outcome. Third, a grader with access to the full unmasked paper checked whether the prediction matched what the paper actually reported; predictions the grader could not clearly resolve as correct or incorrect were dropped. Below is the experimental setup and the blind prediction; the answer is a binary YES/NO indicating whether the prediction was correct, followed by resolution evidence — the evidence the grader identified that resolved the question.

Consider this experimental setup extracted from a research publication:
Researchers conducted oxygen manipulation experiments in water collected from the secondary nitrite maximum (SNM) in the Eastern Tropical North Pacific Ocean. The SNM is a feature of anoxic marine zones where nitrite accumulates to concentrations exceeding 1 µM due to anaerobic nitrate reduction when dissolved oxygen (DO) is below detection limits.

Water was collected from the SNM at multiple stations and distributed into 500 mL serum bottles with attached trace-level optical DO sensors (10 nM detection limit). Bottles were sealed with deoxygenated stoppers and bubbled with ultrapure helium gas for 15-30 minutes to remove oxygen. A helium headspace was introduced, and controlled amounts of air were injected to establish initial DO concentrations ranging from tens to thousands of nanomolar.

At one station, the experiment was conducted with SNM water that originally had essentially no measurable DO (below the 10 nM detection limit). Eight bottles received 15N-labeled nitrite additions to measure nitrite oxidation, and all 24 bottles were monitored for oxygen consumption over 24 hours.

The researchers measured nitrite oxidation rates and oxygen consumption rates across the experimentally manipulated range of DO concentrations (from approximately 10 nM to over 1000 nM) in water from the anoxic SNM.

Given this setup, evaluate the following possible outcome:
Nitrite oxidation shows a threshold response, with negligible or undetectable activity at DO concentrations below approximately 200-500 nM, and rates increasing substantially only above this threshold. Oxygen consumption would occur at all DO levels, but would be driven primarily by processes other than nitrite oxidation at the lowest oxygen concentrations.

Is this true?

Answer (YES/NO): NO